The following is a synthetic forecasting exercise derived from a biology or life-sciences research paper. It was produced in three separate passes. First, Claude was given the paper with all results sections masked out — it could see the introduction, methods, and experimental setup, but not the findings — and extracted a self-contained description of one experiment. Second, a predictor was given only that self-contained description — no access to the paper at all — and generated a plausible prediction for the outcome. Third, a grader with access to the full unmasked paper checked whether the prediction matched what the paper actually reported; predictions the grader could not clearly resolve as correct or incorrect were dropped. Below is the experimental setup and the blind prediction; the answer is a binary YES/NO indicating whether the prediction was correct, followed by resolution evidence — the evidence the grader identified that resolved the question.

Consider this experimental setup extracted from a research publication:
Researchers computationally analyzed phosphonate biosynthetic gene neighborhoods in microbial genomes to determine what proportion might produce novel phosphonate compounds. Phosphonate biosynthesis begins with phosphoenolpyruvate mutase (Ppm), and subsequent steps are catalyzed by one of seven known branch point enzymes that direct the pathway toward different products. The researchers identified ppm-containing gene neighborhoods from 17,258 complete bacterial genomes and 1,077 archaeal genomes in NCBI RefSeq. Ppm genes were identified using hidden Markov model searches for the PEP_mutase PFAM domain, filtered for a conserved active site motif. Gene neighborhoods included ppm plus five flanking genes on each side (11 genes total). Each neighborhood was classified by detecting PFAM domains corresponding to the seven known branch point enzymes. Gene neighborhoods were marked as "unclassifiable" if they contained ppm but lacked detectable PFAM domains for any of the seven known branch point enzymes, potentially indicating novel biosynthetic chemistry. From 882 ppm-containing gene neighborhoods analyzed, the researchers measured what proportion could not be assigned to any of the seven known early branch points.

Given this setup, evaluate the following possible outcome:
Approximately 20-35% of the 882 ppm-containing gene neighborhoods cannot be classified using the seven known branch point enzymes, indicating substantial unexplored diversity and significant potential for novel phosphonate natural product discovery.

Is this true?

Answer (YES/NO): NO